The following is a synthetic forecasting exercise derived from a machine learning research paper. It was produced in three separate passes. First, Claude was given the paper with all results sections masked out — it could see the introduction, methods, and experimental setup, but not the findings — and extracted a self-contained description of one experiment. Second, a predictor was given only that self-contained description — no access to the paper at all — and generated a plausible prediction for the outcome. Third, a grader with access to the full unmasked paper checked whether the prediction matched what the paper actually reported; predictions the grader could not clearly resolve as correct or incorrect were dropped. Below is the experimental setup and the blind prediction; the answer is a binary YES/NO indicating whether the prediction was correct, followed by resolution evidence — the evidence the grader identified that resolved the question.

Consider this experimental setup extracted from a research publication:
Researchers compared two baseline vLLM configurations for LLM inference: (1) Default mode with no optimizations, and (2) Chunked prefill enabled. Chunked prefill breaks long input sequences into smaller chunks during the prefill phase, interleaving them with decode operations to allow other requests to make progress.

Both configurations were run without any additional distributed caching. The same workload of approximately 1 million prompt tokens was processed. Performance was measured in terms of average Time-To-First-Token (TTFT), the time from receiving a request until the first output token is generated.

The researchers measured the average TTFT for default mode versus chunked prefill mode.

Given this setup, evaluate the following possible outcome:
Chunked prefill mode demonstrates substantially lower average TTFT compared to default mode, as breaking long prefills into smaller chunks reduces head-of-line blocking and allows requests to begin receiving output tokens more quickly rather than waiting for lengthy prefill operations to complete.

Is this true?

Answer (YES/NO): NO